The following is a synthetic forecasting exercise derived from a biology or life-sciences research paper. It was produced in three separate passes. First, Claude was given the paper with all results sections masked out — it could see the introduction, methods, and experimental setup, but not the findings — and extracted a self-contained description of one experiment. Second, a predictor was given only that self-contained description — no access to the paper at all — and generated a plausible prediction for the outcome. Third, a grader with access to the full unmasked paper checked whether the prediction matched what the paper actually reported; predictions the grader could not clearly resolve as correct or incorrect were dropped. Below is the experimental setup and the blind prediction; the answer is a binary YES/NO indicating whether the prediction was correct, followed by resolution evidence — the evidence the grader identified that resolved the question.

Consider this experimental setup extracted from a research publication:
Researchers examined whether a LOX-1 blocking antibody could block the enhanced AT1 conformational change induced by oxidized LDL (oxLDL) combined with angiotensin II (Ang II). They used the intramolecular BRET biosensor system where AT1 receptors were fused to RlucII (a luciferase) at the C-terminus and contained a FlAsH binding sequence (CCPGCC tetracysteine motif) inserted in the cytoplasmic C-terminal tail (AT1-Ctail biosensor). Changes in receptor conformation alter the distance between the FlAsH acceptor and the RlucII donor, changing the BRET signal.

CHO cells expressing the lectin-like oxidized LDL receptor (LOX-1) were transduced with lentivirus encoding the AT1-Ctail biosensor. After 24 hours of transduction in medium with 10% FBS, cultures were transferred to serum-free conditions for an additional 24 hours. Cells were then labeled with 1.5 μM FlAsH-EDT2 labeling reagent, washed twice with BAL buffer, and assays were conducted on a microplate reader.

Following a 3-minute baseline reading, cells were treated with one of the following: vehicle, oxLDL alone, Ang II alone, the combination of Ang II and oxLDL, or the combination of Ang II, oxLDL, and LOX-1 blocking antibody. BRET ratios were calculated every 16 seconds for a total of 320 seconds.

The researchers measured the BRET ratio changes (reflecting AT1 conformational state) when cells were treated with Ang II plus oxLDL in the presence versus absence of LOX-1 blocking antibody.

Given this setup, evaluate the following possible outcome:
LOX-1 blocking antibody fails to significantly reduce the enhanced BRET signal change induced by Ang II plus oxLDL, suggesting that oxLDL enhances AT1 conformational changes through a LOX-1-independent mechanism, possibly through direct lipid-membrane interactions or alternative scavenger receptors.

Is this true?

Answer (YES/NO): NO